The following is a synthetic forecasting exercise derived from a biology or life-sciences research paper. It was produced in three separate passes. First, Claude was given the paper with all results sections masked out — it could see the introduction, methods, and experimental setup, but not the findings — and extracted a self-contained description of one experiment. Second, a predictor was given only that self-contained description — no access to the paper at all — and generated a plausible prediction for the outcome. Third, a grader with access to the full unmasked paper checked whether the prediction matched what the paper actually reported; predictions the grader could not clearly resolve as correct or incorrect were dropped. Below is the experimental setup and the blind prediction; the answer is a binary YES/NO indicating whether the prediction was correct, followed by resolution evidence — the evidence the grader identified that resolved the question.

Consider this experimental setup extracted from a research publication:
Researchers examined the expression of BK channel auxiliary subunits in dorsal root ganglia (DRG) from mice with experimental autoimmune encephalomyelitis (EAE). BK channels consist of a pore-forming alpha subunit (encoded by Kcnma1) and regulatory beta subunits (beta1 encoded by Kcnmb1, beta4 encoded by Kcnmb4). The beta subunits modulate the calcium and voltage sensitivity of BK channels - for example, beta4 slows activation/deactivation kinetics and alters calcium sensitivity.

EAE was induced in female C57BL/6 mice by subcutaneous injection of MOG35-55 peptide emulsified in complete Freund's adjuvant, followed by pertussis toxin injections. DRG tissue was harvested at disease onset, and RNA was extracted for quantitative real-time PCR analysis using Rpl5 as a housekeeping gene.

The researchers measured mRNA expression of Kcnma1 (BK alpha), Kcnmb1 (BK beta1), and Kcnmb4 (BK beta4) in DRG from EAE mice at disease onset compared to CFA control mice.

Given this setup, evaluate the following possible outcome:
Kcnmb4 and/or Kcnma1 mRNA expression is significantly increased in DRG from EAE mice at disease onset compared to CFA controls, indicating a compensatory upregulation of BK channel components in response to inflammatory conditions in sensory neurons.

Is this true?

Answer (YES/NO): NO